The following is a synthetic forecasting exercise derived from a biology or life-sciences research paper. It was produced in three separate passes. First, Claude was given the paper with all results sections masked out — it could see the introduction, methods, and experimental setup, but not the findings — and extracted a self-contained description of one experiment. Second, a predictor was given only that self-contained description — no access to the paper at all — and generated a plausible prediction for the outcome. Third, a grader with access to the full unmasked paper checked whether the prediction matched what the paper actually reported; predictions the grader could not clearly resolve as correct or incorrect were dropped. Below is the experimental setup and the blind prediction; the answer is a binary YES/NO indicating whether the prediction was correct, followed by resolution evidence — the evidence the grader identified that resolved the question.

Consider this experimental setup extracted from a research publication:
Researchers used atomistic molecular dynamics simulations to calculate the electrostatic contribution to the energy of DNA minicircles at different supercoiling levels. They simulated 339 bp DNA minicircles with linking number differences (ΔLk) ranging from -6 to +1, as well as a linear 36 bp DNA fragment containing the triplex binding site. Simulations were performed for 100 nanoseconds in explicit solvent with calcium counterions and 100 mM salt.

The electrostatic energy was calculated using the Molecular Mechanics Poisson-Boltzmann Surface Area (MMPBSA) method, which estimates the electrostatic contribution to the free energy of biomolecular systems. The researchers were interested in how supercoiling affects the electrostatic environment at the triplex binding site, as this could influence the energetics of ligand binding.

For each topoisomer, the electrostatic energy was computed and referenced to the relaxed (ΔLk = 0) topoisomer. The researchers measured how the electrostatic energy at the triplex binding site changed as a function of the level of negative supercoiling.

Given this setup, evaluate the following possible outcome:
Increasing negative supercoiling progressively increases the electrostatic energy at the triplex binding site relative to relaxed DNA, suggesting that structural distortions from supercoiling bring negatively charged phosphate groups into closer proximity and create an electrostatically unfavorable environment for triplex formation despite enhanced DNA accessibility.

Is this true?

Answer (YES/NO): YES